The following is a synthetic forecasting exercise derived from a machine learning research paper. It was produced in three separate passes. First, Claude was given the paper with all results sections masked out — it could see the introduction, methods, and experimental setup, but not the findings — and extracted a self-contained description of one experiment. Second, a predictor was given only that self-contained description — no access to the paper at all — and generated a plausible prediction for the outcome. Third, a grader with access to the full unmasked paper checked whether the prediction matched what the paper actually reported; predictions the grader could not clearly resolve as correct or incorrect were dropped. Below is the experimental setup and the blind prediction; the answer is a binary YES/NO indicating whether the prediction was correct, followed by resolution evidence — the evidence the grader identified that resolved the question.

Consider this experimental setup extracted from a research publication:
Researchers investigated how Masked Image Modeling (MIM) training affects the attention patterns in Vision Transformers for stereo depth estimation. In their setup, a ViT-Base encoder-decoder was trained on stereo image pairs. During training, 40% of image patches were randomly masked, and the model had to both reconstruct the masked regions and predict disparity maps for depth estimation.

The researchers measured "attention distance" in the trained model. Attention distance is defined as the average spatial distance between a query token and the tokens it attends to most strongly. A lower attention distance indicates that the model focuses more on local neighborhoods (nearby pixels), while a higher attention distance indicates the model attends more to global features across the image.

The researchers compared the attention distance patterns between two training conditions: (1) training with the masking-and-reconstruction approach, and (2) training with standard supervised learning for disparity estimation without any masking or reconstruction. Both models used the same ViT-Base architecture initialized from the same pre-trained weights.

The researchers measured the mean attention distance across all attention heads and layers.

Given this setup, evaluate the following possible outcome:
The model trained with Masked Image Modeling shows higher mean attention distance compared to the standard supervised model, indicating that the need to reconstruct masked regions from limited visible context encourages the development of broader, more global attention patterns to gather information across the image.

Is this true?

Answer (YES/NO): NO